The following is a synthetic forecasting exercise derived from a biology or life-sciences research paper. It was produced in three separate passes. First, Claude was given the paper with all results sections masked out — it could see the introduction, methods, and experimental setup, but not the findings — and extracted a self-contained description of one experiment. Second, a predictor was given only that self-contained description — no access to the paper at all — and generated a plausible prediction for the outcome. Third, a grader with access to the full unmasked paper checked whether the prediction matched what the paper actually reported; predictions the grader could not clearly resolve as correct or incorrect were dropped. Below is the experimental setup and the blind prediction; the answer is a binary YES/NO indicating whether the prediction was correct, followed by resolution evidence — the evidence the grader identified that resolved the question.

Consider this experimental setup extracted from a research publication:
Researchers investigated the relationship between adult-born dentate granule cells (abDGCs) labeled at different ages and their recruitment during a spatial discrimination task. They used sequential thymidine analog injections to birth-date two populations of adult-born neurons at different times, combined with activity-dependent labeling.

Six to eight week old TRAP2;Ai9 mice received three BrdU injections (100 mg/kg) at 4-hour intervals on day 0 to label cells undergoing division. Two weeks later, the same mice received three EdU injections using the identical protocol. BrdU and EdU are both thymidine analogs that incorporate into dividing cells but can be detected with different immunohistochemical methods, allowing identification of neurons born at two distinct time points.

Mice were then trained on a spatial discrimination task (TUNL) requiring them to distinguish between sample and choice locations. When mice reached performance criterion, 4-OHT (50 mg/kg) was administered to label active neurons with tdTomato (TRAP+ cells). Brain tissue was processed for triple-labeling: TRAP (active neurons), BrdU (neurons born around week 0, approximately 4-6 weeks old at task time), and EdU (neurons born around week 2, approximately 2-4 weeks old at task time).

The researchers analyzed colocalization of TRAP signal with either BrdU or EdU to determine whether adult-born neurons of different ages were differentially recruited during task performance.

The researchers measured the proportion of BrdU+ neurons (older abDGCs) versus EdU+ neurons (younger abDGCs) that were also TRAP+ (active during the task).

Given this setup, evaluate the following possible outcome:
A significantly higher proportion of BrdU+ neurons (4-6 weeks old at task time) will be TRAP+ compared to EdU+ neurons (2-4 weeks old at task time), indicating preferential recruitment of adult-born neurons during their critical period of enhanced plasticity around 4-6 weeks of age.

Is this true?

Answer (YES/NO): NO